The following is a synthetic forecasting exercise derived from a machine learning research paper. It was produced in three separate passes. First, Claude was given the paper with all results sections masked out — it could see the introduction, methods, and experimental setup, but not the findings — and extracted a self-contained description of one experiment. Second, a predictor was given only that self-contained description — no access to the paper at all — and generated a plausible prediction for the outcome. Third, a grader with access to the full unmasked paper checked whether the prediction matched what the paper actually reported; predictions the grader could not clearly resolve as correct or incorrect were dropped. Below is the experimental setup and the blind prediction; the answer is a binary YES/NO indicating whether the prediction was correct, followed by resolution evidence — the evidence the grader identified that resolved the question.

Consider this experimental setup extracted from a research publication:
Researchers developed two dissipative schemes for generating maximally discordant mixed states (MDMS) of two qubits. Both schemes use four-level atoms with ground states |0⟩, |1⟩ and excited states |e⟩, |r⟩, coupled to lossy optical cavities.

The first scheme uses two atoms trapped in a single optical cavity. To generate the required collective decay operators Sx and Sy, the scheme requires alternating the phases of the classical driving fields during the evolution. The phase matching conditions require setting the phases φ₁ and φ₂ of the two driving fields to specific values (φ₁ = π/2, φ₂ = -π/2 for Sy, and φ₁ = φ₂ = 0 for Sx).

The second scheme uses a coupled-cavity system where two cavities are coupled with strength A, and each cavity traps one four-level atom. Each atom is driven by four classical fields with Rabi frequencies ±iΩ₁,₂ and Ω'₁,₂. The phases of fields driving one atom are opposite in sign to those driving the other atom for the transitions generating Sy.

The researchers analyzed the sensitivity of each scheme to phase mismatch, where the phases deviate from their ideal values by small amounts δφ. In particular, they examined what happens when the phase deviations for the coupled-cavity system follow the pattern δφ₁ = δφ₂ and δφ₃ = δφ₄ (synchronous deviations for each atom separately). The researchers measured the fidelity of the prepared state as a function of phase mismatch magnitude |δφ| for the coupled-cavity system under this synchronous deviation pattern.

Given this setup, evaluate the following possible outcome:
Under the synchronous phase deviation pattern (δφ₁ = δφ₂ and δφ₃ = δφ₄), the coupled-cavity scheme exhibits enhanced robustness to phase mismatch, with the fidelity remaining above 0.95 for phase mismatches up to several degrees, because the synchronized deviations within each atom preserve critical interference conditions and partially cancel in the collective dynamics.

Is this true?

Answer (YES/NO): NO